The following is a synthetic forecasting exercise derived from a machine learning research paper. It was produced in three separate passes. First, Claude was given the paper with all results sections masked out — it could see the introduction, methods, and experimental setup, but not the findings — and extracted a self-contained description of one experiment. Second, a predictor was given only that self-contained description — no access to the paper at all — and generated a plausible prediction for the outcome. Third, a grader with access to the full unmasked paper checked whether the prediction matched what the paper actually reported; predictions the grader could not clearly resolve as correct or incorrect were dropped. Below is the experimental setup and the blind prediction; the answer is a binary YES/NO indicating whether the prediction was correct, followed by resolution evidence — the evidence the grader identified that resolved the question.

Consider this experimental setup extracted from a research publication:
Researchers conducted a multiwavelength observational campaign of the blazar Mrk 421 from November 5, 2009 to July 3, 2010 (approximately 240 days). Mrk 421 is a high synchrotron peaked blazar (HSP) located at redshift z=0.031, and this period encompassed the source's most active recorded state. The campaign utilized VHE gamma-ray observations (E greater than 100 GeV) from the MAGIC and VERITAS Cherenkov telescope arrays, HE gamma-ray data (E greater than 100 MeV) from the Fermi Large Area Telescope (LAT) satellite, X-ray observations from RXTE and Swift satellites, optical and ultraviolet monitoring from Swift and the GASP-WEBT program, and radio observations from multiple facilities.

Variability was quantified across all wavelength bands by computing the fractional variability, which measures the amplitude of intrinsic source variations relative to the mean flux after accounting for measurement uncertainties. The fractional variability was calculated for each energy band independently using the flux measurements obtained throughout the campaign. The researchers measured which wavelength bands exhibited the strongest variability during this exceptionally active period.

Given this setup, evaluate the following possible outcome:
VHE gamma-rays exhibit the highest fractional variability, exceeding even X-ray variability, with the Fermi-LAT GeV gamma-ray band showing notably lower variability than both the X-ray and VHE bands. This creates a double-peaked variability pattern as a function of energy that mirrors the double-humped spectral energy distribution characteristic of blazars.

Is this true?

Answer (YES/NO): NO